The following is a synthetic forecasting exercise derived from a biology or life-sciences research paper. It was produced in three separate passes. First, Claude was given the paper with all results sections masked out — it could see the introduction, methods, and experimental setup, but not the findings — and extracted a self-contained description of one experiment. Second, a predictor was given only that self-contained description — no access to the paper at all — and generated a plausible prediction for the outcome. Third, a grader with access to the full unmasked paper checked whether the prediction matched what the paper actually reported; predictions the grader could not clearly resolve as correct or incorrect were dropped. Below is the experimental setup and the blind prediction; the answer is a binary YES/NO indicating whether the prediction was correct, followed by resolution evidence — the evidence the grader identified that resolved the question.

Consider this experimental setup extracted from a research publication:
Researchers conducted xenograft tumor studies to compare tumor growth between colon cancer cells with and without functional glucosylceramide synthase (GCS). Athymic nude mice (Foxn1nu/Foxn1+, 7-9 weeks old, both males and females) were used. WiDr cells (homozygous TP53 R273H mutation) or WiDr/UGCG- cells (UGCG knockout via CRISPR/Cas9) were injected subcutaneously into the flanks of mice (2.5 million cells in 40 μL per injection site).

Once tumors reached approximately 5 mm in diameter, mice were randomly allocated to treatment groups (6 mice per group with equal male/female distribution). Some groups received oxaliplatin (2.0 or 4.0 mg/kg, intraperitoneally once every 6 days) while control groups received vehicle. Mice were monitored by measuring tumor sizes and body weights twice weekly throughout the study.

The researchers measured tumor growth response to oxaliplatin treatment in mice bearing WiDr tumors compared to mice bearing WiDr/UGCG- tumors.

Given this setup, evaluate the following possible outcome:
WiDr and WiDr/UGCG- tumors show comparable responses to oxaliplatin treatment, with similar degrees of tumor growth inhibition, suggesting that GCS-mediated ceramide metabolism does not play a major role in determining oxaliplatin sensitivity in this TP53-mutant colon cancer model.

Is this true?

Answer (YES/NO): NO